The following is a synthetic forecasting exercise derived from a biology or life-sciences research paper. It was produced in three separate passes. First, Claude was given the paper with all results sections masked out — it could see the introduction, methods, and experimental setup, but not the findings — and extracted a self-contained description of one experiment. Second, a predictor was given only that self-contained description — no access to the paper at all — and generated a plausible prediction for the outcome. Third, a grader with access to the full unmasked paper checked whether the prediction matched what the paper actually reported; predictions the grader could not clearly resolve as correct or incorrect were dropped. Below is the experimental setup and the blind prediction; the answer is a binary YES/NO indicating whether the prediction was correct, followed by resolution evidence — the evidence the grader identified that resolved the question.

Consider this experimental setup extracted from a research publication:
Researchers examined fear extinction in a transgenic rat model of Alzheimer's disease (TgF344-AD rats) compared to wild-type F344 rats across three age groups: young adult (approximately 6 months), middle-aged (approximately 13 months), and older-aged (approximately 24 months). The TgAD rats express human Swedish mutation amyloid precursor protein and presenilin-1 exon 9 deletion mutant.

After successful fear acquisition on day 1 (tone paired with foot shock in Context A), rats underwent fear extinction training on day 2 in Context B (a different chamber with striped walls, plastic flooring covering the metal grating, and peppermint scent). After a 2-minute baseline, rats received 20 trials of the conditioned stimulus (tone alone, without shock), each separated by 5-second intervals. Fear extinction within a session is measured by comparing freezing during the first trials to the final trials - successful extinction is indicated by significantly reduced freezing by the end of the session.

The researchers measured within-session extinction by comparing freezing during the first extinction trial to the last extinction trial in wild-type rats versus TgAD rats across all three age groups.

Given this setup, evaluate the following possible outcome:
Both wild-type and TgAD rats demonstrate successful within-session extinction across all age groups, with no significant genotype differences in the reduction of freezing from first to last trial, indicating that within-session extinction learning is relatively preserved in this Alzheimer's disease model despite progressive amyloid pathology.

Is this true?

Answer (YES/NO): NO